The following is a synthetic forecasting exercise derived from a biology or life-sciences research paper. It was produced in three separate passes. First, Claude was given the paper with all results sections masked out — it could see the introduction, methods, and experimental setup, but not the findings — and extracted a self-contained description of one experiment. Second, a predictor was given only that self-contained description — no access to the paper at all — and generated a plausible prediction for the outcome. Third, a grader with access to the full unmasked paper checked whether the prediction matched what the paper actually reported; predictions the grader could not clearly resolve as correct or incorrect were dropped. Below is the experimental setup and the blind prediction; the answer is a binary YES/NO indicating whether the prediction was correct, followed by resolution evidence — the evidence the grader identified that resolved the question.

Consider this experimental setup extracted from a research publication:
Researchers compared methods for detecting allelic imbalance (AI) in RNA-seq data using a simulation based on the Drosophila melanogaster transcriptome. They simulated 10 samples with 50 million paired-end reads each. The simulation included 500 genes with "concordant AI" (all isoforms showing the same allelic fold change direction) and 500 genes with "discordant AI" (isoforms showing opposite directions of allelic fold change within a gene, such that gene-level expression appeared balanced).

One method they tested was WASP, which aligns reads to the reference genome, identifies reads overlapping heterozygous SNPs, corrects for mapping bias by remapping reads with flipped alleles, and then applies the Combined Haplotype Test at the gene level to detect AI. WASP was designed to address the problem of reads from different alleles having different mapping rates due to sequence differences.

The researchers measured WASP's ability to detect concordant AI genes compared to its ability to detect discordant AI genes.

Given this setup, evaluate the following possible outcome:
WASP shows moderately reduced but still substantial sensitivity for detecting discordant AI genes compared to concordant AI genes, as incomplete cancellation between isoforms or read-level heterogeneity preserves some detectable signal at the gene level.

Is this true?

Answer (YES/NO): NO